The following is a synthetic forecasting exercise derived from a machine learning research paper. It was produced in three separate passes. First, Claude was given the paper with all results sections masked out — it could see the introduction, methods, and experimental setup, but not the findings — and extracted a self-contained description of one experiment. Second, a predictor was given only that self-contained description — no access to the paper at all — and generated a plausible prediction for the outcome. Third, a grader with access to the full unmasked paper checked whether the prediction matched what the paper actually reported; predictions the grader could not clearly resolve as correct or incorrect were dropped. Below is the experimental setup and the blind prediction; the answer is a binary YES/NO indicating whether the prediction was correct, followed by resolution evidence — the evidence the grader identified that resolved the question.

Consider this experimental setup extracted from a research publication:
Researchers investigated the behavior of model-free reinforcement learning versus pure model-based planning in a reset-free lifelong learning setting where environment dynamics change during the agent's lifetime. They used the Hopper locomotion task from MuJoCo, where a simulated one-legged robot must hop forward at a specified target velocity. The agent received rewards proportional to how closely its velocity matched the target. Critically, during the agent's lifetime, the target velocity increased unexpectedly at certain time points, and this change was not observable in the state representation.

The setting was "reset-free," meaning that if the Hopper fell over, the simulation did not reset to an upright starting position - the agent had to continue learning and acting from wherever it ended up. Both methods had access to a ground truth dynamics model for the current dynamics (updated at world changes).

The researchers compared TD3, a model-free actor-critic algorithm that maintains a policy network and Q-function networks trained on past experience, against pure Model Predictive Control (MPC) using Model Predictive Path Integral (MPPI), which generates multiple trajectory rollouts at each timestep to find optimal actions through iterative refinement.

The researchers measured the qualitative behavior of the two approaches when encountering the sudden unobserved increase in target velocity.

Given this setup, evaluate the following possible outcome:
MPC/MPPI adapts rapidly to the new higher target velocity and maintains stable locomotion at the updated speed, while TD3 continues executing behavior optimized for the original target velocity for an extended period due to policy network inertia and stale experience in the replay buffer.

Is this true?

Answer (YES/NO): NO